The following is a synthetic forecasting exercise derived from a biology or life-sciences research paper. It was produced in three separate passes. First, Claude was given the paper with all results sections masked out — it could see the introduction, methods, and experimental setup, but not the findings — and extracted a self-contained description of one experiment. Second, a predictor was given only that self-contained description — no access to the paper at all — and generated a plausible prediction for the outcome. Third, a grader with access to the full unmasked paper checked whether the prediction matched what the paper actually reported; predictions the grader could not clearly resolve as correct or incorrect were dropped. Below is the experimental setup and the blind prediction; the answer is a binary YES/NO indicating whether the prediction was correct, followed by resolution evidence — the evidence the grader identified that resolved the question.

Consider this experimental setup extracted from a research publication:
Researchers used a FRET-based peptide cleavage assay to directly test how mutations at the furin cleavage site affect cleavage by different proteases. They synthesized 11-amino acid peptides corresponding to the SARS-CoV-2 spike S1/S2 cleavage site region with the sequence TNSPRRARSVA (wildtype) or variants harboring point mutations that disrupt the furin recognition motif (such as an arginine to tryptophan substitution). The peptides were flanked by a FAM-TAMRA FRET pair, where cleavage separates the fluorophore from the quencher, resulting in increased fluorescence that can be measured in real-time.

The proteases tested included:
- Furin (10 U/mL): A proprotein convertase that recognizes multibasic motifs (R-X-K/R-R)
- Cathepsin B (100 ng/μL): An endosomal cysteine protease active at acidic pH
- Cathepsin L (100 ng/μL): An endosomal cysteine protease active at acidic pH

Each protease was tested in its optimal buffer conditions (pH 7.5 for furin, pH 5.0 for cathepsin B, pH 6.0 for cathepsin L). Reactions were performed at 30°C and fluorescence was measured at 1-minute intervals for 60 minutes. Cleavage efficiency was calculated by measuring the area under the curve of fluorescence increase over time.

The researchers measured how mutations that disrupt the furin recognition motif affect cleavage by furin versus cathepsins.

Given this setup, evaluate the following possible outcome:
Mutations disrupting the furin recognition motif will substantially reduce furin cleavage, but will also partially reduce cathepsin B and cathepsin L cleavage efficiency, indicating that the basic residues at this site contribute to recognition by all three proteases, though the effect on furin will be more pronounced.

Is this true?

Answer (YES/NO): NO